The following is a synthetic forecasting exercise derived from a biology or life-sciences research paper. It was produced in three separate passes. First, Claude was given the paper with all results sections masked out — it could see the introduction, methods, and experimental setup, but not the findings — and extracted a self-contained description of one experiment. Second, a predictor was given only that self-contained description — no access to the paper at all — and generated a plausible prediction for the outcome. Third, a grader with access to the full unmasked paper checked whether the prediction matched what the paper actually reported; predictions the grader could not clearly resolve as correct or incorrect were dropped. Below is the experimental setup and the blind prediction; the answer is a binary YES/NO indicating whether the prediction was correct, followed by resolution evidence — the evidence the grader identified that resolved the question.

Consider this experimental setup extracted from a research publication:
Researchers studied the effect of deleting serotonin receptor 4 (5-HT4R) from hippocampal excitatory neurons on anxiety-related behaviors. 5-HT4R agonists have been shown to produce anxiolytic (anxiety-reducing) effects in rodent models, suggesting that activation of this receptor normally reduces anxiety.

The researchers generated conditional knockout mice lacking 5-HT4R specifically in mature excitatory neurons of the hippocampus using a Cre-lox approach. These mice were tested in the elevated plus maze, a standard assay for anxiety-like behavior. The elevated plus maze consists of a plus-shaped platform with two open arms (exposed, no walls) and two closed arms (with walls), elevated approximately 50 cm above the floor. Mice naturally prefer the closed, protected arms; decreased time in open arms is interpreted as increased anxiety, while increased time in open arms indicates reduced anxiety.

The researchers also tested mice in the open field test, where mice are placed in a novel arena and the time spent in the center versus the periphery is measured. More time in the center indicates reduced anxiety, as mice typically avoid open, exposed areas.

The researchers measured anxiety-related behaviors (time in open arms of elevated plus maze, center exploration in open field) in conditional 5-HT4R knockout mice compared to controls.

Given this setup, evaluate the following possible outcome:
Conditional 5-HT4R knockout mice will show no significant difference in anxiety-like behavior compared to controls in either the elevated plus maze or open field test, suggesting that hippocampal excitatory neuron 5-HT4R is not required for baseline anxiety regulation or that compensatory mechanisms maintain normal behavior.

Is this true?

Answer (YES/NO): NO